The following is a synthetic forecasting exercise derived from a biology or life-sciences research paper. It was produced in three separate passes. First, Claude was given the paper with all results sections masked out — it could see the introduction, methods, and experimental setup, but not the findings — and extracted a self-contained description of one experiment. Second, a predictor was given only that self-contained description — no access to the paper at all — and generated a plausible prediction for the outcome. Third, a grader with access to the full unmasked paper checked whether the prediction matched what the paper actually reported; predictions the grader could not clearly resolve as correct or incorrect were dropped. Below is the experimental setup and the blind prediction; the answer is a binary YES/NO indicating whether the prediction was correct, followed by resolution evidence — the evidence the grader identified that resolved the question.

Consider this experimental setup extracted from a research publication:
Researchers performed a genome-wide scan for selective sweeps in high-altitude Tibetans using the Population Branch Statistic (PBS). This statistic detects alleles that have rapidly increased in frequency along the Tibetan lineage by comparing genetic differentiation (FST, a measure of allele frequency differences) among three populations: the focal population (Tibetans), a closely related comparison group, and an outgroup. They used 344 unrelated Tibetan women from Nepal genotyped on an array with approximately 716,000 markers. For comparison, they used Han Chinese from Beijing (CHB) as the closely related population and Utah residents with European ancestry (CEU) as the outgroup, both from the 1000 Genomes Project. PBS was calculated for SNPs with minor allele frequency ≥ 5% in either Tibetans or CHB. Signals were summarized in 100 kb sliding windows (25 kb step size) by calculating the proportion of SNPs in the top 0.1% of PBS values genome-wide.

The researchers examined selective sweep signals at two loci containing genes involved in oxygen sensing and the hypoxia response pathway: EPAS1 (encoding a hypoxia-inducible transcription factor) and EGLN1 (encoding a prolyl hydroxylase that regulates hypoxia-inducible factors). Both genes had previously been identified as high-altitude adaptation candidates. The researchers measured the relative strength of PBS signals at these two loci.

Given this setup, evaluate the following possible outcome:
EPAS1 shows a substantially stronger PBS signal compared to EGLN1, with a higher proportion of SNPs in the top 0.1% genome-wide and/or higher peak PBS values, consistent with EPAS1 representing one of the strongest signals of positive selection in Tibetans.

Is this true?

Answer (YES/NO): YES